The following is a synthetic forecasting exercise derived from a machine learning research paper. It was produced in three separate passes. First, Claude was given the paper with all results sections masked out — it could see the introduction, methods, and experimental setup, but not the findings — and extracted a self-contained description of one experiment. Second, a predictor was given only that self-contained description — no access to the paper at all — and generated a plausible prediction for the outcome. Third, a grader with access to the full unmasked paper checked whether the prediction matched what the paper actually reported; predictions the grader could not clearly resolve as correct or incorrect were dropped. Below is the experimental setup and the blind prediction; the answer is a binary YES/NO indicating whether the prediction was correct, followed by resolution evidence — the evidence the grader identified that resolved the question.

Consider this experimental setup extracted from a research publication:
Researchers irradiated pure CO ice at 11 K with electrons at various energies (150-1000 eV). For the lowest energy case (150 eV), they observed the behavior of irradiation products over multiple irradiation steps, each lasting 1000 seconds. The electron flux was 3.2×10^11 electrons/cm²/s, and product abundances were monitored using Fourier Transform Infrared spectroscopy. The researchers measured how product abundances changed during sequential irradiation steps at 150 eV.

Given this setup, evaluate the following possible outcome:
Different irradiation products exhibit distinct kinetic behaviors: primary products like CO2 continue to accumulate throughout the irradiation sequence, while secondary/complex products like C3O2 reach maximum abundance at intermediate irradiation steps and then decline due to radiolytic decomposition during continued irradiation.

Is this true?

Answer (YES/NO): NO